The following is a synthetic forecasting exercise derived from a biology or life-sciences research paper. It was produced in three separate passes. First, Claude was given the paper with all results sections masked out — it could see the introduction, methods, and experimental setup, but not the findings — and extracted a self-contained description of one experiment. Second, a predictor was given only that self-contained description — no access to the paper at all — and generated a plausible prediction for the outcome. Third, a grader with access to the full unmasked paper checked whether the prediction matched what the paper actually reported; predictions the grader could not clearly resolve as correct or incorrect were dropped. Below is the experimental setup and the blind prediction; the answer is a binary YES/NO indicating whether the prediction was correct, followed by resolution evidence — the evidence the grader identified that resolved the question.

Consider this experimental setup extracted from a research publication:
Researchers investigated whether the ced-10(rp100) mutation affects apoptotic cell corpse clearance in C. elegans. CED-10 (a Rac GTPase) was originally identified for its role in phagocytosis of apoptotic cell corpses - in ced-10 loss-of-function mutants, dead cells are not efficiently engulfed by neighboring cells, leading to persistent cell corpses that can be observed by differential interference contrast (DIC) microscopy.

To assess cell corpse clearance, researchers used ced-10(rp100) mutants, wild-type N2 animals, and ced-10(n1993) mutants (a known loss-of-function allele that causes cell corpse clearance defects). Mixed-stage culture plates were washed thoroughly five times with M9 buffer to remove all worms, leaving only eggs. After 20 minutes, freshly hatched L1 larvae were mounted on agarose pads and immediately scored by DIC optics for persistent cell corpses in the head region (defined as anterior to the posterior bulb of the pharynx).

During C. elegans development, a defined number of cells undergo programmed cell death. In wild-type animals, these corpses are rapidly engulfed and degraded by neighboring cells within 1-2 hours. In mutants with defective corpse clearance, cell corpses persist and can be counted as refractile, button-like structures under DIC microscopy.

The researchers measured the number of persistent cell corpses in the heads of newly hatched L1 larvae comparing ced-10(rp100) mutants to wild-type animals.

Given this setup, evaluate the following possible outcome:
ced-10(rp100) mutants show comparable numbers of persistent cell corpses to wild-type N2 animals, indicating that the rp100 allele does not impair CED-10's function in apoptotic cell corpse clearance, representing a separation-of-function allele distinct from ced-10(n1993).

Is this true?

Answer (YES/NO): YES